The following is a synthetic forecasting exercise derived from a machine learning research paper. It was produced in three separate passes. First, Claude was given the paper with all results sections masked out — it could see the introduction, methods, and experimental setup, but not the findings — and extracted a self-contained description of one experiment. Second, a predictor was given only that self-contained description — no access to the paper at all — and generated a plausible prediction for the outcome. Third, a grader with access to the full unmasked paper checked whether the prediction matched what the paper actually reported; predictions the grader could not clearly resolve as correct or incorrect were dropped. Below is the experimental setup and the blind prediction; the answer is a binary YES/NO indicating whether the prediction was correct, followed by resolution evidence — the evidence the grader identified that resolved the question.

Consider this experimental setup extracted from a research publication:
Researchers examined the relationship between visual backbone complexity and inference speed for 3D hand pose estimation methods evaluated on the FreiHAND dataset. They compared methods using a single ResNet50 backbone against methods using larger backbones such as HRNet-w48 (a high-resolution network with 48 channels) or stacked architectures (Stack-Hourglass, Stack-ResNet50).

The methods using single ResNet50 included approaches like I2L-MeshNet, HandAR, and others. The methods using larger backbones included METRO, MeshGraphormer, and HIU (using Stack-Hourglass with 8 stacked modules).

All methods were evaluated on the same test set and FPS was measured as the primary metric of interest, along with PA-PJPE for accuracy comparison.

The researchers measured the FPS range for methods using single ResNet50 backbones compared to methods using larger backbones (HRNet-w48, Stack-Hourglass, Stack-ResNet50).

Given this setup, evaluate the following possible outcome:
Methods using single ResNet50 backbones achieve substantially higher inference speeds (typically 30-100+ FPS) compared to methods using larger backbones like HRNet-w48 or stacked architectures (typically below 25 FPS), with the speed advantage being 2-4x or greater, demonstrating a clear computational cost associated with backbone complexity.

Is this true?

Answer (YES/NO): NO